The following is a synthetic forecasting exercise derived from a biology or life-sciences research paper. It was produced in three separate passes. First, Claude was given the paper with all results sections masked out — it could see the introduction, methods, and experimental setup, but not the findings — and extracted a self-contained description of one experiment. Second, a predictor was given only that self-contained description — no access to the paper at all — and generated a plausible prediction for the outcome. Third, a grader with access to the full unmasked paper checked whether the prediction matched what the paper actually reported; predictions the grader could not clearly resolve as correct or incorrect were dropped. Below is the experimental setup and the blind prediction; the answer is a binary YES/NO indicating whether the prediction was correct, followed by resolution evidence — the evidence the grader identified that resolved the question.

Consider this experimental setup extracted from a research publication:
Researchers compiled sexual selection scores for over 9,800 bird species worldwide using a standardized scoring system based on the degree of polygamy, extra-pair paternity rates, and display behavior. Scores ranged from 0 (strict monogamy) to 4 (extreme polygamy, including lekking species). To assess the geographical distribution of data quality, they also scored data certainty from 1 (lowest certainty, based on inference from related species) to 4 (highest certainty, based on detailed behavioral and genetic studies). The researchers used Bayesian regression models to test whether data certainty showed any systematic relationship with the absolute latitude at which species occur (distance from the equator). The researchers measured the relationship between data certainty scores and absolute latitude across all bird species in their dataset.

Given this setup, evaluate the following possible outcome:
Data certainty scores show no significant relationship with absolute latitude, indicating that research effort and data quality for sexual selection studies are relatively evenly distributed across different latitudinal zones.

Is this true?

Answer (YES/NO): NO